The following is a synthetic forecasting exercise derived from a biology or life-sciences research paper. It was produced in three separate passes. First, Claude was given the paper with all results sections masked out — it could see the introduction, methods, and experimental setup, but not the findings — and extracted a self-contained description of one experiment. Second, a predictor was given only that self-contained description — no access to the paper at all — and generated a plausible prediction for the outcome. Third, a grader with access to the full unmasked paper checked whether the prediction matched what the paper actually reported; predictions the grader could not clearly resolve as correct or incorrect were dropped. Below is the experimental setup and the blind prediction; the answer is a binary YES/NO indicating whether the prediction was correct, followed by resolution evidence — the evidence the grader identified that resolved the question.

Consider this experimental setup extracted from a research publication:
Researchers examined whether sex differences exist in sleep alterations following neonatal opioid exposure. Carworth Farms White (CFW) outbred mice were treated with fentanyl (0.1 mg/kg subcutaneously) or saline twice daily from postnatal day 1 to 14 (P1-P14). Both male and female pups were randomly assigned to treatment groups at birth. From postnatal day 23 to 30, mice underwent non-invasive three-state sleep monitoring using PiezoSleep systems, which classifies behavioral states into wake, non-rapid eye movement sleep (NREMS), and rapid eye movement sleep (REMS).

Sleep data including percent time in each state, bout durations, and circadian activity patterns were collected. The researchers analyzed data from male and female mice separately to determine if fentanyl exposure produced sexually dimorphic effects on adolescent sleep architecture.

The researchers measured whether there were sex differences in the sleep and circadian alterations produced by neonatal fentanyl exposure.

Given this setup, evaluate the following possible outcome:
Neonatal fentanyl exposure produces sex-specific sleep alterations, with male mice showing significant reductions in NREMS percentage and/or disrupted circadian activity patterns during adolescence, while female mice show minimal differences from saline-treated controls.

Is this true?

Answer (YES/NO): NO